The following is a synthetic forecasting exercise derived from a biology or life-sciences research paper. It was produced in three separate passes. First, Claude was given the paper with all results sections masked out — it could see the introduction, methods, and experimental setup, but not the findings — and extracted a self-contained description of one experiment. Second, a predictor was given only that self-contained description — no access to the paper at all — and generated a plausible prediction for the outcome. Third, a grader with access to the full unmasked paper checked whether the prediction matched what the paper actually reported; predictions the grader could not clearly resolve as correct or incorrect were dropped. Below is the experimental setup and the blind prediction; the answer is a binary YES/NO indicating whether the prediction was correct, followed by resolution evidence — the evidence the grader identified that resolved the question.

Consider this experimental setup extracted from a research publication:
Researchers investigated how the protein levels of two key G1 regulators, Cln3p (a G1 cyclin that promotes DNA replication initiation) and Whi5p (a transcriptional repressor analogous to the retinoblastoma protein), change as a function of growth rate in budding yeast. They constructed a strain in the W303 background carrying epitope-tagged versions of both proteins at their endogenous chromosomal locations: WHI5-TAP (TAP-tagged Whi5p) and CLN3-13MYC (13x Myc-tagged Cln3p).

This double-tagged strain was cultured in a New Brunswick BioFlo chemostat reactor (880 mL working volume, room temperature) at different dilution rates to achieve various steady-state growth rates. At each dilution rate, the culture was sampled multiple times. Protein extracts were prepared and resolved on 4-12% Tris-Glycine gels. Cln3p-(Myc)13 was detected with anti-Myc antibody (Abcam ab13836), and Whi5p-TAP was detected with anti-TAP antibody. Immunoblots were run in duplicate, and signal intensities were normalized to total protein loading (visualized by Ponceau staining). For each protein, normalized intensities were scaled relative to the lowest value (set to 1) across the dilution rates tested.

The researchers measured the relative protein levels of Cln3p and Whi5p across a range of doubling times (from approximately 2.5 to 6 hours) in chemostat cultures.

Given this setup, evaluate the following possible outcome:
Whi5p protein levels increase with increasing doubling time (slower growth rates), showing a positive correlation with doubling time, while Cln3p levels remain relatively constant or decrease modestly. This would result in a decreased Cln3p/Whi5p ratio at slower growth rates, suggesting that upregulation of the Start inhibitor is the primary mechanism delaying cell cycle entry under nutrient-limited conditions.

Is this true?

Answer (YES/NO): NO